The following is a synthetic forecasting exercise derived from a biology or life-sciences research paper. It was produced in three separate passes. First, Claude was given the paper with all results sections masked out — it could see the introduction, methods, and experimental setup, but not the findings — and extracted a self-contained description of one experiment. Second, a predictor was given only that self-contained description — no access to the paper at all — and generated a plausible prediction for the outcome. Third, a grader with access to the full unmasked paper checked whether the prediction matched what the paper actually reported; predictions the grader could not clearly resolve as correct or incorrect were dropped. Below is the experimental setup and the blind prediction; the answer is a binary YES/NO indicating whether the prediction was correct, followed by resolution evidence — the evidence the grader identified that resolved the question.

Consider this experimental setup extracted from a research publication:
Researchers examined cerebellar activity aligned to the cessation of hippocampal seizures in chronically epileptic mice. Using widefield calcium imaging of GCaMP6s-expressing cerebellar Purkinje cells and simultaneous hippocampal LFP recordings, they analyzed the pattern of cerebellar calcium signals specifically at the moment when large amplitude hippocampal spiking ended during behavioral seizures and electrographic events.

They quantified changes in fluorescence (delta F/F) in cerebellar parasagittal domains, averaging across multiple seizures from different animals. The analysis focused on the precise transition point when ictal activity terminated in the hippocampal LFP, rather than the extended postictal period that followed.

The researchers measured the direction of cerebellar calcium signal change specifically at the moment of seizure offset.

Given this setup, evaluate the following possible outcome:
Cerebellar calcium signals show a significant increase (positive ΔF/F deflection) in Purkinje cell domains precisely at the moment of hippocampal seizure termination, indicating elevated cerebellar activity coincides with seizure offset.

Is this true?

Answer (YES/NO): YES